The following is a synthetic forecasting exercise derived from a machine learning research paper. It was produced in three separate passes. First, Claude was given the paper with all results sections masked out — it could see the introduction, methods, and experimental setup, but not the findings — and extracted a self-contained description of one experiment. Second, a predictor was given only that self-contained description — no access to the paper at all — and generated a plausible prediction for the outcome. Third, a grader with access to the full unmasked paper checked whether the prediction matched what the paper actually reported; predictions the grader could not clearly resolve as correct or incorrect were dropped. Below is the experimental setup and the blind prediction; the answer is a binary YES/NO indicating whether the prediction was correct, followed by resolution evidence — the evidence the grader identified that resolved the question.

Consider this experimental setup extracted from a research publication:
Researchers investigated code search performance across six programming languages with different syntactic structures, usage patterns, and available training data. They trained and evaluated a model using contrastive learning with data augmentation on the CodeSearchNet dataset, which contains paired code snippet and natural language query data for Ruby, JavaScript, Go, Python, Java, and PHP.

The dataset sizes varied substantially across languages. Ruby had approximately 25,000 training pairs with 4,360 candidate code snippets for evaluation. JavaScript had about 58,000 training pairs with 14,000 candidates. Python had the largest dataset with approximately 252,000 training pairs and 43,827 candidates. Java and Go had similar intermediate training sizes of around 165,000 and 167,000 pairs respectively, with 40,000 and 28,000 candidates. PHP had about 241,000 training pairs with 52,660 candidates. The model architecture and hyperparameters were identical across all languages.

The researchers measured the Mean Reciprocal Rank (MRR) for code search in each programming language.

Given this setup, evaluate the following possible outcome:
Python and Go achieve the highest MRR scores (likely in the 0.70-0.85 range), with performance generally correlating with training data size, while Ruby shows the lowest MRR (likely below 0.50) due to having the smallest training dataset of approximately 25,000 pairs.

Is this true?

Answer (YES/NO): NO